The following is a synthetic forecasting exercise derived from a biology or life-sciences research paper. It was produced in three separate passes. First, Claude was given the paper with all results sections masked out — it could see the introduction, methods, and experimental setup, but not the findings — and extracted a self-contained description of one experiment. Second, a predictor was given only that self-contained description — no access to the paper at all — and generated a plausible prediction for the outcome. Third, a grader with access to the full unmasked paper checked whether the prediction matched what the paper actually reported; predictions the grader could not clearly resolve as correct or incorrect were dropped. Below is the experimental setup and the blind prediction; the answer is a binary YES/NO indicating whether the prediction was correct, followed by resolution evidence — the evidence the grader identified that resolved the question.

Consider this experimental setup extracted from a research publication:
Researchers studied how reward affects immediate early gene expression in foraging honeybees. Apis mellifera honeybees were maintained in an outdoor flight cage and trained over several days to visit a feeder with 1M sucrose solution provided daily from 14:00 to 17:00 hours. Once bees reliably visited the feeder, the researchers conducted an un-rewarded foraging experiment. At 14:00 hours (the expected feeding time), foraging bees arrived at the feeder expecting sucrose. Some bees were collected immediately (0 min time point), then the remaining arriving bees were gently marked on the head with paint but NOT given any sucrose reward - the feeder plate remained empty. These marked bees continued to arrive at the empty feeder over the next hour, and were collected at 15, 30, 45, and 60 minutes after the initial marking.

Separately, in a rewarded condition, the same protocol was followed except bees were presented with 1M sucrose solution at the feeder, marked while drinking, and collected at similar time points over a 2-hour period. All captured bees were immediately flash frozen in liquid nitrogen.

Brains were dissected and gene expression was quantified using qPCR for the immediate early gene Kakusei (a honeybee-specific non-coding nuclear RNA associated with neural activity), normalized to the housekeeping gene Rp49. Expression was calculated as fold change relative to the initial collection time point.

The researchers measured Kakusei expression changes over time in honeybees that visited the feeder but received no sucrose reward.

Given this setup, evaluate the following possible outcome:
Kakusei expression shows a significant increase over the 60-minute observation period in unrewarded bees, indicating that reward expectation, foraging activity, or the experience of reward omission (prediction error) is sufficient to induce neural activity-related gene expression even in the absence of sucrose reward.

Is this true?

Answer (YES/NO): NO